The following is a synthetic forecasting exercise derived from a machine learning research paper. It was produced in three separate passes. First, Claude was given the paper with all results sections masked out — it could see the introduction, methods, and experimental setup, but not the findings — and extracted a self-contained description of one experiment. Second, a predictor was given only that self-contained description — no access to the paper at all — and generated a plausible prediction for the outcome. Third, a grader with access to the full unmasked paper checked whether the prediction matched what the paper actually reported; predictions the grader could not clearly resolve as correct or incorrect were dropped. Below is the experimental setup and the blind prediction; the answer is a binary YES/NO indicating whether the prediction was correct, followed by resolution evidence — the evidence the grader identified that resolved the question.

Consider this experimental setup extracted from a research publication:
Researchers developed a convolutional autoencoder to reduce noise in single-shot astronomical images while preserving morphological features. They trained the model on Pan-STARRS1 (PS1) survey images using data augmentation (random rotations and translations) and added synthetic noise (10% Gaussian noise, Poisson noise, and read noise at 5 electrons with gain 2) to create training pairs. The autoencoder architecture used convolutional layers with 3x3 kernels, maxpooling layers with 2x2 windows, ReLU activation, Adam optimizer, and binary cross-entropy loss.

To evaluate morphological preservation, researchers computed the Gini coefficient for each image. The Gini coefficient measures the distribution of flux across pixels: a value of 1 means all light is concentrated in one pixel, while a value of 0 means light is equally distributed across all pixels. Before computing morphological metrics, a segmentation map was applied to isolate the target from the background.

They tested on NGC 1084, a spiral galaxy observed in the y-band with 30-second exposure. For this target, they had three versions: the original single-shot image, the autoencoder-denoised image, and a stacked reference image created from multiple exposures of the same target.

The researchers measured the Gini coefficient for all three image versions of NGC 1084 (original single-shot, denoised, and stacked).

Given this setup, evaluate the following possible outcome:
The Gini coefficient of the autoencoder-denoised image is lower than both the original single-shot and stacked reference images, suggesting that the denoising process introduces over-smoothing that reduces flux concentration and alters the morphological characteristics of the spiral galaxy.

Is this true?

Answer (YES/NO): NO